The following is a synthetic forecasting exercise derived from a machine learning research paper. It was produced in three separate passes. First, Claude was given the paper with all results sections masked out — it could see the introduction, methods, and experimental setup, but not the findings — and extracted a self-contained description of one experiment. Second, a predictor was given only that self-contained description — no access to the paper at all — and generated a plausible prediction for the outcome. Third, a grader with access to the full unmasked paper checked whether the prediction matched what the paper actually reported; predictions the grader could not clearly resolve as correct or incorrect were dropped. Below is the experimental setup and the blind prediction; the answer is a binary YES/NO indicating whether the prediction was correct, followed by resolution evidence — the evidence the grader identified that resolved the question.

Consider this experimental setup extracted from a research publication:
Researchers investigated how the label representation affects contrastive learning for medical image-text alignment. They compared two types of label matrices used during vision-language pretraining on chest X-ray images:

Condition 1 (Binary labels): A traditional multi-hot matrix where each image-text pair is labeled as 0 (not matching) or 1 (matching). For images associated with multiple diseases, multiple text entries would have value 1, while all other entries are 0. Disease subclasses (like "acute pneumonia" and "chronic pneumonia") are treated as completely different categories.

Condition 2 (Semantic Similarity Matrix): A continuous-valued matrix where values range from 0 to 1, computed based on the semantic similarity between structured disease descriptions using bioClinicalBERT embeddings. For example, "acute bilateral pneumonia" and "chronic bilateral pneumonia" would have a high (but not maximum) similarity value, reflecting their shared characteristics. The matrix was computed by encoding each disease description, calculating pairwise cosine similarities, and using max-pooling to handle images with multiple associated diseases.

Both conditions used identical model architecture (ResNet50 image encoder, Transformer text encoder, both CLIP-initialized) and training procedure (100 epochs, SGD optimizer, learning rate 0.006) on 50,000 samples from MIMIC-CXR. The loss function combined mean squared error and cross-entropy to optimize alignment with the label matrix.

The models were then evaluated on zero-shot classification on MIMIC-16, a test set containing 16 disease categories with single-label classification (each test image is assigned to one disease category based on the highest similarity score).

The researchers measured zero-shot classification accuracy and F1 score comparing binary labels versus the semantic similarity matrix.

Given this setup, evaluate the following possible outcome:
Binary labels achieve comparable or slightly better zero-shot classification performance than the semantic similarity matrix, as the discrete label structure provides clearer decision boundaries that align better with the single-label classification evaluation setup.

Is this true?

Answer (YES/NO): NO